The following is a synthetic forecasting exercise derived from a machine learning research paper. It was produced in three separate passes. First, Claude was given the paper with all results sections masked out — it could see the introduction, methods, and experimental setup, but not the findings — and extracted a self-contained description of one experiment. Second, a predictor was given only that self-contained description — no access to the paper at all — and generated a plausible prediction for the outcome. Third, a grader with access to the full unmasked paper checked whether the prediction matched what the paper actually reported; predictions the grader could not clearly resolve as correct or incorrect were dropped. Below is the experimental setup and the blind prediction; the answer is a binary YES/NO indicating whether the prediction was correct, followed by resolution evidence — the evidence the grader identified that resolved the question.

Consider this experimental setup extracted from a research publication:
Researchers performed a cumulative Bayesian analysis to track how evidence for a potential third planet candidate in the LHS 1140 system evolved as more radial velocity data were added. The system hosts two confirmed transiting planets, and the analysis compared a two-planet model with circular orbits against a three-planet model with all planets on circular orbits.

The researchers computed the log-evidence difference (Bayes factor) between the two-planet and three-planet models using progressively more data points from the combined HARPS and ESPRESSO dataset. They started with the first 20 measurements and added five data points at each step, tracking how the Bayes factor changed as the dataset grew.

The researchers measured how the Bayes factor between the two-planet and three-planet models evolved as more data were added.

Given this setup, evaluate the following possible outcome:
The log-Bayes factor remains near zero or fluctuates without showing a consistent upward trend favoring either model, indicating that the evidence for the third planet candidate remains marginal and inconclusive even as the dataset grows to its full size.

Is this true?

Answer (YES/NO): NO